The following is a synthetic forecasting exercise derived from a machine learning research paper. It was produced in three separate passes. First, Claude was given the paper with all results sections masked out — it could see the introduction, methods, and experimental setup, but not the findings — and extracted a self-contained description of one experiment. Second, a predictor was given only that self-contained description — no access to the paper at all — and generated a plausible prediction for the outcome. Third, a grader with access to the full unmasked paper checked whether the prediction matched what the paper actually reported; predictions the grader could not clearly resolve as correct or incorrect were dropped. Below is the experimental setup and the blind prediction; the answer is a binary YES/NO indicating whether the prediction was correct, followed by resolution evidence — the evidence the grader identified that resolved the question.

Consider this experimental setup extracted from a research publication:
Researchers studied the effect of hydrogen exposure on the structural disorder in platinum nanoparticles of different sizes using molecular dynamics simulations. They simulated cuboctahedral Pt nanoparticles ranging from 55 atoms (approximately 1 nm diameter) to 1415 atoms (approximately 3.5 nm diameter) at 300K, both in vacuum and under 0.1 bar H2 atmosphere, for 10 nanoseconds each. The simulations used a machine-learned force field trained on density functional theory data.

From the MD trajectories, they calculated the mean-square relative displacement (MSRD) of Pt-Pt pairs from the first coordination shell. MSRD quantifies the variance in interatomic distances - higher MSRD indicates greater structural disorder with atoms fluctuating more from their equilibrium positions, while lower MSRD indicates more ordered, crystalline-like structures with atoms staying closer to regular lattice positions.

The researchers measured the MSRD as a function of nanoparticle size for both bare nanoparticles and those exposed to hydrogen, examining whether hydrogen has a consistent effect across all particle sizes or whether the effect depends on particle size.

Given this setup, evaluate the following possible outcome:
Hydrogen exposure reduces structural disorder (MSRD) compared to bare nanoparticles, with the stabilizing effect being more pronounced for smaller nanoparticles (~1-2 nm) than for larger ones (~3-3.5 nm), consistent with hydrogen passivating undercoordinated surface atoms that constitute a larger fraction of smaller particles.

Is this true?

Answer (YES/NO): NO